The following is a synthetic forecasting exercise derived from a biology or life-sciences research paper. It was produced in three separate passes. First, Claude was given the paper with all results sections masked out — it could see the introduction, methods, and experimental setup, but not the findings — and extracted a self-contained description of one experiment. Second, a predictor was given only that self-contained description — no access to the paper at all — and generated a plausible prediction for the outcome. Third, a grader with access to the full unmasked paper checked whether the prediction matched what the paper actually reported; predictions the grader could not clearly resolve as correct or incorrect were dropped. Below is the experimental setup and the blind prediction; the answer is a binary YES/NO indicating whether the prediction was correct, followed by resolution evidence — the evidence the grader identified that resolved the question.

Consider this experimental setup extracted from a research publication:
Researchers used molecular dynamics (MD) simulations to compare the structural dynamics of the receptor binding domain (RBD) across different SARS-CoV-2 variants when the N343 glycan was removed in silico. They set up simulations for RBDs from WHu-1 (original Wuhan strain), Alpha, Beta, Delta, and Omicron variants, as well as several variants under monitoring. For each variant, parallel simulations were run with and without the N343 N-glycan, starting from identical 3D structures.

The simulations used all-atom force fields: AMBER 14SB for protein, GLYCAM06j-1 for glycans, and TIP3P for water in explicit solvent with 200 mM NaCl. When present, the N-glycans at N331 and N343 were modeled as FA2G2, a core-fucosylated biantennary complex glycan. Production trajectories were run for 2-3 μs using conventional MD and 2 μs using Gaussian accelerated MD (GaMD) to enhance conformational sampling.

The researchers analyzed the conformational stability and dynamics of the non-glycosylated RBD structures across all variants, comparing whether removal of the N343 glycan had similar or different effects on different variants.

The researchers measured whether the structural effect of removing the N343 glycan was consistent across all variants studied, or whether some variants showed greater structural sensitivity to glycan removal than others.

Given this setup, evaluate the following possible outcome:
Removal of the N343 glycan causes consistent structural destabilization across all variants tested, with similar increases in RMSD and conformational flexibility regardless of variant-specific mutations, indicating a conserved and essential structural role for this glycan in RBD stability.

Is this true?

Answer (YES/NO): NO